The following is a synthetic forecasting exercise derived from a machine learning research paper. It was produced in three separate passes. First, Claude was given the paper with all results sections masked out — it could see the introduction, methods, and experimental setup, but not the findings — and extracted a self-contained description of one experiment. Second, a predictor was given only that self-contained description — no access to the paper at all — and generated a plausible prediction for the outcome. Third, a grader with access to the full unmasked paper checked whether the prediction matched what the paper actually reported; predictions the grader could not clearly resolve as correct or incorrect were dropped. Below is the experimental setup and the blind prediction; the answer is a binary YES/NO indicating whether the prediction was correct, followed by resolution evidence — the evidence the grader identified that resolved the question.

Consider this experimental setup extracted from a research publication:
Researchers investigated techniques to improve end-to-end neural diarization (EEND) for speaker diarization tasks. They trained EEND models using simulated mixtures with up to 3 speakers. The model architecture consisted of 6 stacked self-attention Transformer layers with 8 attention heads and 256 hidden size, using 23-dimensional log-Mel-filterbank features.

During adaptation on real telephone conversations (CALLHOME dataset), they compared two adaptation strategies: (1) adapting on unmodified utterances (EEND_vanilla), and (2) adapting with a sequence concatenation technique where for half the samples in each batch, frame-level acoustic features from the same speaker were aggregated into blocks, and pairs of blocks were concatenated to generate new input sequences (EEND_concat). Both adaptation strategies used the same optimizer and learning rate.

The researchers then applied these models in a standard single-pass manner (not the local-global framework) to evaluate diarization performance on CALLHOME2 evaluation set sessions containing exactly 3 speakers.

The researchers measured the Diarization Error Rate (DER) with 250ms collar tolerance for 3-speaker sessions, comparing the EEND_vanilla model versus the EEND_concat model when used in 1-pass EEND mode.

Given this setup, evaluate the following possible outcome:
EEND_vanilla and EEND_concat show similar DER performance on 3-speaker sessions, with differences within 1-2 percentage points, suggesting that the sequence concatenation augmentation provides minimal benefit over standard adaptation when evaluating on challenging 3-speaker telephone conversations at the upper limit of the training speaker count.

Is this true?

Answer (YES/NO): NO